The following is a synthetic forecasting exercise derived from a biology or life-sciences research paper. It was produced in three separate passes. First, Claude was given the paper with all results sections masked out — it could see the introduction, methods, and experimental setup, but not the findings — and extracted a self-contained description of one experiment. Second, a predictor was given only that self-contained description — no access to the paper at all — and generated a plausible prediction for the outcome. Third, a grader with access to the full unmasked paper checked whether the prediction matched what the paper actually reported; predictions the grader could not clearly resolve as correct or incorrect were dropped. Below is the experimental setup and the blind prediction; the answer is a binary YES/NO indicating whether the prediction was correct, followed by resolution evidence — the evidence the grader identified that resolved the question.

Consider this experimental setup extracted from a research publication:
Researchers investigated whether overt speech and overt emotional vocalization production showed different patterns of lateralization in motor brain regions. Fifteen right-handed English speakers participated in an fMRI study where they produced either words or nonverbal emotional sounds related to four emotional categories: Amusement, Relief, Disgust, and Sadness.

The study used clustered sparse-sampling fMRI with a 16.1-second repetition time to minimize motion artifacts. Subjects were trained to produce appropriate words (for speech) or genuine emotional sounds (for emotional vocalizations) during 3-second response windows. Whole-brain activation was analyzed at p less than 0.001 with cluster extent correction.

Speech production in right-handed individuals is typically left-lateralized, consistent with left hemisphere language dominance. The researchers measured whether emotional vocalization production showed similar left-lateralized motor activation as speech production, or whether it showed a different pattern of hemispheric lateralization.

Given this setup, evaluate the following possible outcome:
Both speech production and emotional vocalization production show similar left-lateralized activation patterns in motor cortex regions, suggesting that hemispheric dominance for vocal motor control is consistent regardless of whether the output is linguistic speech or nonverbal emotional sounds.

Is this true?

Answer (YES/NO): NO